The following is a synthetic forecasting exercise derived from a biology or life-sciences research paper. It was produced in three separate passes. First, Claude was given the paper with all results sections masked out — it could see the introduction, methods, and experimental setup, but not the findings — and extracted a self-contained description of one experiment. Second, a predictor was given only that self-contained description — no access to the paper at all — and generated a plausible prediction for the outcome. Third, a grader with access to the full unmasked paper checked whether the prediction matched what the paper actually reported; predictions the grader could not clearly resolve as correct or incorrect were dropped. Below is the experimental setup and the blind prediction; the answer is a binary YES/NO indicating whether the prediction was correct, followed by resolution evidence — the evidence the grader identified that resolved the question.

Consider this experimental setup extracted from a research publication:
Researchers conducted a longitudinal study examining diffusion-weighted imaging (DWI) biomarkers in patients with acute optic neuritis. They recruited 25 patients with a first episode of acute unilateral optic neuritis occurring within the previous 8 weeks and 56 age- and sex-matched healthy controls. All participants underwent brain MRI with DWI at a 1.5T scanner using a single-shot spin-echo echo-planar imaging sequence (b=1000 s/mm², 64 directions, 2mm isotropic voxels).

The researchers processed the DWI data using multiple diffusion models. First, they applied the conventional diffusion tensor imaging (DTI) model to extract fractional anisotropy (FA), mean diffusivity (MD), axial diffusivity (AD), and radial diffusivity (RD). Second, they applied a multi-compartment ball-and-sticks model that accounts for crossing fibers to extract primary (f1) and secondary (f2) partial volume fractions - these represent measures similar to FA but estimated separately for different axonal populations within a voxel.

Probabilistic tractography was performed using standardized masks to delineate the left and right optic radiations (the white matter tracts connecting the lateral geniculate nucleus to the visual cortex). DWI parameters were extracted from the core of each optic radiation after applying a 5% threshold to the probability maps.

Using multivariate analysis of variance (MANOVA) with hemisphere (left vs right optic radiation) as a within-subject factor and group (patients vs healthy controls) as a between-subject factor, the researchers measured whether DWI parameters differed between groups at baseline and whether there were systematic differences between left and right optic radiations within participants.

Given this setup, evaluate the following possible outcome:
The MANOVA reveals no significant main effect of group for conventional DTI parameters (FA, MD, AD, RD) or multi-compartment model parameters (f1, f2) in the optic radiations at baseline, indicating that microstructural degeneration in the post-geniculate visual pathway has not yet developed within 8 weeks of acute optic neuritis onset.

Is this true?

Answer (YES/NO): NO